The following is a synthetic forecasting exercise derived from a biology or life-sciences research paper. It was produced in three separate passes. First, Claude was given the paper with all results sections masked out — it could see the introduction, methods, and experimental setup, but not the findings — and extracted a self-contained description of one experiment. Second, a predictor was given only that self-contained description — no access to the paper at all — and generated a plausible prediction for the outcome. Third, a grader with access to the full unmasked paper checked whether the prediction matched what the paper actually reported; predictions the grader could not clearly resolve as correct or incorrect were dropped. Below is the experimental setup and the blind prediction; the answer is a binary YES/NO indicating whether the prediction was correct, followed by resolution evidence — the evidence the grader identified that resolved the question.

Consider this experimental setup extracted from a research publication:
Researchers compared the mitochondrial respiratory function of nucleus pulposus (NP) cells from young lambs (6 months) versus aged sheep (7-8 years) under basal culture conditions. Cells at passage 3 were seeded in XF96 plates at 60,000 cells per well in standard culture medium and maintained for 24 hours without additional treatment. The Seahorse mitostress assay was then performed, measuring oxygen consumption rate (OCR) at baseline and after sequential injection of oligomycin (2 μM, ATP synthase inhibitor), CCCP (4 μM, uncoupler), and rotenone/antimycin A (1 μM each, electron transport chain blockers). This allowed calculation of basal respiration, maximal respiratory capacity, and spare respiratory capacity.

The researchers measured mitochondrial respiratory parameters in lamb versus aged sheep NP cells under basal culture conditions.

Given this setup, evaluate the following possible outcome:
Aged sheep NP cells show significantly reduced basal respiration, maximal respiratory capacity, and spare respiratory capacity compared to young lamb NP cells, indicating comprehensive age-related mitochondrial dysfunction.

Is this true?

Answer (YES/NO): NO